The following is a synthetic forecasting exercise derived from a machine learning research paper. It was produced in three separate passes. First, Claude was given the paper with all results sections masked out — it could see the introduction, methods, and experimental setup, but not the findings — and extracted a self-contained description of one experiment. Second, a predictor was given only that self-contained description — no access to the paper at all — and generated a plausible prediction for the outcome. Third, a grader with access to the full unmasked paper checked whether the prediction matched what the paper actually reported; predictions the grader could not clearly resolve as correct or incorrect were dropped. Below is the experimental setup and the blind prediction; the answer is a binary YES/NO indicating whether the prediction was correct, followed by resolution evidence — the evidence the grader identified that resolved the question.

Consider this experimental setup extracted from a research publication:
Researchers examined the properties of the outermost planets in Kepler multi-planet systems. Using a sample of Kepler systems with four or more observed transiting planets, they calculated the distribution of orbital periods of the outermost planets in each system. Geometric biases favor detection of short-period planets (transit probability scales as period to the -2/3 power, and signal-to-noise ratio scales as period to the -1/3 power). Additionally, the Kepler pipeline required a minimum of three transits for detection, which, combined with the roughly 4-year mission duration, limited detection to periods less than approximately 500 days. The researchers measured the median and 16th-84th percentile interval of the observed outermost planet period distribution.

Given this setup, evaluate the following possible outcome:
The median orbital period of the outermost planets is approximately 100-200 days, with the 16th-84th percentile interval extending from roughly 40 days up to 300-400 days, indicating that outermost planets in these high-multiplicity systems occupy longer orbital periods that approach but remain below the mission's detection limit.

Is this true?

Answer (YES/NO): NO